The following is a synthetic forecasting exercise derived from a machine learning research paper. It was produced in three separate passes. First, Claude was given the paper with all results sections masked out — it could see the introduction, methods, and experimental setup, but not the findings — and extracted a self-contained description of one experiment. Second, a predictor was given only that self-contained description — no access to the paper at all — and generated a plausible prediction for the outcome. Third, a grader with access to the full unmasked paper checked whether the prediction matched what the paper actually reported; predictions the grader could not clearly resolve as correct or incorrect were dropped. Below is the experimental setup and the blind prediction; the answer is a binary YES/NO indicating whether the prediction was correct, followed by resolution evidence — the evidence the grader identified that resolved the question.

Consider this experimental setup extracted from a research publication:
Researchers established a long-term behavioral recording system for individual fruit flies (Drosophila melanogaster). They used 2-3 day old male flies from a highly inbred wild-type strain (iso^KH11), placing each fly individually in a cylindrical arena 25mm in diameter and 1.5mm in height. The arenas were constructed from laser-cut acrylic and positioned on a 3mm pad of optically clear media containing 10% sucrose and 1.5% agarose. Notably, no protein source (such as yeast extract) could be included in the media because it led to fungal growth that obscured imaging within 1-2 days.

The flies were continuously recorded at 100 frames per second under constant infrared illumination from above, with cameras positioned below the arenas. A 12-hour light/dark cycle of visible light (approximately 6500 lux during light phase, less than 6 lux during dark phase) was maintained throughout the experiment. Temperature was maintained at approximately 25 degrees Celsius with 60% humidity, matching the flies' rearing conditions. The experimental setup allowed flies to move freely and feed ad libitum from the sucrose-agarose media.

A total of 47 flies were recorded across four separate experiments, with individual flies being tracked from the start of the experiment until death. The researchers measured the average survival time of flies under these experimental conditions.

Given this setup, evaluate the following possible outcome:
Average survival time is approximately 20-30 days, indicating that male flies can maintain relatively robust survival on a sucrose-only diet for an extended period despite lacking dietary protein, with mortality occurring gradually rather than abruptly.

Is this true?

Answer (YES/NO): NO